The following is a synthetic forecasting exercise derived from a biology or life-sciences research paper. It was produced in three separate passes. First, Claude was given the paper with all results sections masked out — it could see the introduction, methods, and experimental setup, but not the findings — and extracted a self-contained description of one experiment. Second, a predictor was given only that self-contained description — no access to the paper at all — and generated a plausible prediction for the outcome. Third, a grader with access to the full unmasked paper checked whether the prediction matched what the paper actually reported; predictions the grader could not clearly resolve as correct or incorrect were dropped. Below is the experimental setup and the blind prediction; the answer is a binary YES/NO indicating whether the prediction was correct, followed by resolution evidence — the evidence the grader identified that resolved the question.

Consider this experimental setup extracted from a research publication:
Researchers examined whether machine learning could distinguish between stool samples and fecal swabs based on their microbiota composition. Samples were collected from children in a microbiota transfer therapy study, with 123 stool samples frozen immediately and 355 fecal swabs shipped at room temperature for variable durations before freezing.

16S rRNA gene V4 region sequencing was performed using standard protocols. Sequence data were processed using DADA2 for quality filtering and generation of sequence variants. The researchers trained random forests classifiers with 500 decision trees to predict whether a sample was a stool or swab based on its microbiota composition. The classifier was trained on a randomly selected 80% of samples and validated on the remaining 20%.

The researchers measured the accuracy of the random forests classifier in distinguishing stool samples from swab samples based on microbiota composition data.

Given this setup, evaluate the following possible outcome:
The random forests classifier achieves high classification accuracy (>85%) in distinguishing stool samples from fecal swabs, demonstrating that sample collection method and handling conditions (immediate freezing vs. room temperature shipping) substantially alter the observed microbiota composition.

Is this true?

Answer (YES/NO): NO